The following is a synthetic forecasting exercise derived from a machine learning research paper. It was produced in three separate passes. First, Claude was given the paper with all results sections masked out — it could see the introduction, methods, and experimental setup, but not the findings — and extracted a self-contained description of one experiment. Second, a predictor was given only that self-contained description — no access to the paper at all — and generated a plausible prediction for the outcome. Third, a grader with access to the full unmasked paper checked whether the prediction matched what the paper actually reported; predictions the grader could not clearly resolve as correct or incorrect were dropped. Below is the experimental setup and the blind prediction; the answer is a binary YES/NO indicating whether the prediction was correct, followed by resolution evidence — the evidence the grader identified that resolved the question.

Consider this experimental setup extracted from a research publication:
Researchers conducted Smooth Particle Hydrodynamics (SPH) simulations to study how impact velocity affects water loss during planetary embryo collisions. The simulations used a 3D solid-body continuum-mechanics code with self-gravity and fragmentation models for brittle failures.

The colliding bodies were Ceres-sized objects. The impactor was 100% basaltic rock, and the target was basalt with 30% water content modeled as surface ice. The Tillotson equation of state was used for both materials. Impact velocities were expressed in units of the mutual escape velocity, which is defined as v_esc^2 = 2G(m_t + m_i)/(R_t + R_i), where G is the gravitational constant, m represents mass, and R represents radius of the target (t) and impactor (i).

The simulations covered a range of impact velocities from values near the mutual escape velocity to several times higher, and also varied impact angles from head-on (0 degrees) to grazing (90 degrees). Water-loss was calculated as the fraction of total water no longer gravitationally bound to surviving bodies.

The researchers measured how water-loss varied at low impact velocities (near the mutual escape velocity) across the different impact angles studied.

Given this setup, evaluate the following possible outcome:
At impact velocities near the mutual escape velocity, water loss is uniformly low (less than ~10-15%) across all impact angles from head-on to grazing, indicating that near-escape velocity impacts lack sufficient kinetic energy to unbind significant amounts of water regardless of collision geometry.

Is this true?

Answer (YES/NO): YES